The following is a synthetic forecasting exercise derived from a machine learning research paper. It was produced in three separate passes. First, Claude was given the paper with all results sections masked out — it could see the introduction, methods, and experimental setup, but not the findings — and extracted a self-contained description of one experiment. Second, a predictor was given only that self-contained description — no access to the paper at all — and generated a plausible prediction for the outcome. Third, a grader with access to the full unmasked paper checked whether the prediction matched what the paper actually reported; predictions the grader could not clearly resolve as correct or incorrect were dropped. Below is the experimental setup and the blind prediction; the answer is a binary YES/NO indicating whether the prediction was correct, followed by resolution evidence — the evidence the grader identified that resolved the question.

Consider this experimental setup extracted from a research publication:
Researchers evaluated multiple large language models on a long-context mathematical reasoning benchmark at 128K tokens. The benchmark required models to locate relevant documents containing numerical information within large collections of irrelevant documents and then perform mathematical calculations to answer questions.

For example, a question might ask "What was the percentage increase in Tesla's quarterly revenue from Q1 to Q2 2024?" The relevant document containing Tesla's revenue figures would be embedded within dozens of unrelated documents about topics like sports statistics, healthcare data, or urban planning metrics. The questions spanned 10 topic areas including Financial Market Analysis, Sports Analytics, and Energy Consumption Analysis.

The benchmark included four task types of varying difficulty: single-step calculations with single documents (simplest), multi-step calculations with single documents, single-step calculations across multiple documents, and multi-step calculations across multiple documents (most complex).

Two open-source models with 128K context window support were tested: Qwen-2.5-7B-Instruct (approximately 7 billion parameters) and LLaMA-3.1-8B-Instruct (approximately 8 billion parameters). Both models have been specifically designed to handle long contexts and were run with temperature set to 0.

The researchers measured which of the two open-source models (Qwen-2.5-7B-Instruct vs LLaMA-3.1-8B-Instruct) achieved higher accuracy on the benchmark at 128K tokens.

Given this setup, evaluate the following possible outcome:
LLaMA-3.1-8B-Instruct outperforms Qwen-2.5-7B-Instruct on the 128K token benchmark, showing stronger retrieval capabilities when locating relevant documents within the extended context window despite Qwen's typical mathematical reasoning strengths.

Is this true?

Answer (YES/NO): NO